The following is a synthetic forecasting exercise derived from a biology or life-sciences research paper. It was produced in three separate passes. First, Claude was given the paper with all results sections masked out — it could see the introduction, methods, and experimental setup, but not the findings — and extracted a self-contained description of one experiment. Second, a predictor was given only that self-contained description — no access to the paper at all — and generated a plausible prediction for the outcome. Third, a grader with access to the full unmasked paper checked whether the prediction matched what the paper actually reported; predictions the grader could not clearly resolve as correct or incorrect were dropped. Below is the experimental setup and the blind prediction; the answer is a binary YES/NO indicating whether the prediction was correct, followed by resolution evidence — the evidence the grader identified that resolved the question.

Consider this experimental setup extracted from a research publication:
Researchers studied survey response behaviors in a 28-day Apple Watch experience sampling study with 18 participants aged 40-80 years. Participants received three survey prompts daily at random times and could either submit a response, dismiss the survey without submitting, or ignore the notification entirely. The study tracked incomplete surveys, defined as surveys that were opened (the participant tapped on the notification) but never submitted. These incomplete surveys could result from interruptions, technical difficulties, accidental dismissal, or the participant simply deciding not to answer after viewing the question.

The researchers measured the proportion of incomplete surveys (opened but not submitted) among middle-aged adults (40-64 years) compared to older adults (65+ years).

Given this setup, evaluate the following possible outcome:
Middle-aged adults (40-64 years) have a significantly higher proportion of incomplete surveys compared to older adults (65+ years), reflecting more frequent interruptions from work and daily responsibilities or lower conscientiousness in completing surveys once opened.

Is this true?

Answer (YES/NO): NO